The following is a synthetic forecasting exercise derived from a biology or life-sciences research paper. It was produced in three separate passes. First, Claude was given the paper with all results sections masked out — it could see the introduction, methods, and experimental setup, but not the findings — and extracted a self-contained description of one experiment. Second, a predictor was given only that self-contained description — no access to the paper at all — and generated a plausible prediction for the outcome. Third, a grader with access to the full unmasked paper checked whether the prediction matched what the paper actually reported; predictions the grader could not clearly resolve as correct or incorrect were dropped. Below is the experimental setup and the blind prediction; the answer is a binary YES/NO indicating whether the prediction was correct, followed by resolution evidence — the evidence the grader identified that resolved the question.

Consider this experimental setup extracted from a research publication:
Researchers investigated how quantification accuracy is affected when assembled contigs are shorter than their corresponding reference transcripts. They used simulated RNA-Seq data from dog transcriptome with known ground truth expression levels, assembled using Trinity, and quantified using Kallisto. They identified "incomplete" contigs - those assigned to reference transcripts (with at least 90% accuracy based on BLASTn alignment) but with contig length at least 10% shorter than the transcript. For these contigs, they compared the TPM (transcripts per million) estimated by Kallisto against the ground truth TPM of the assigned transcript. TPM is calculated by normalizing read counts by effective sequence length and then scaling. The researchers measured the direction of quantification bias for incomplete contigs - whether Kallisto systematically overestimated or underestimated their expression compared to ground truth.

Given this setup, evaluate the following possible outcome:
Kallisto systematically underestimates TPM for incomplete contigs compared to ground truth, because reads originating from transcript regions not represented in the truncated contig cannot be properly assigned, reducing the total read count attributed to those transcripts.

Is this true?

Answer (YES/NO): NO